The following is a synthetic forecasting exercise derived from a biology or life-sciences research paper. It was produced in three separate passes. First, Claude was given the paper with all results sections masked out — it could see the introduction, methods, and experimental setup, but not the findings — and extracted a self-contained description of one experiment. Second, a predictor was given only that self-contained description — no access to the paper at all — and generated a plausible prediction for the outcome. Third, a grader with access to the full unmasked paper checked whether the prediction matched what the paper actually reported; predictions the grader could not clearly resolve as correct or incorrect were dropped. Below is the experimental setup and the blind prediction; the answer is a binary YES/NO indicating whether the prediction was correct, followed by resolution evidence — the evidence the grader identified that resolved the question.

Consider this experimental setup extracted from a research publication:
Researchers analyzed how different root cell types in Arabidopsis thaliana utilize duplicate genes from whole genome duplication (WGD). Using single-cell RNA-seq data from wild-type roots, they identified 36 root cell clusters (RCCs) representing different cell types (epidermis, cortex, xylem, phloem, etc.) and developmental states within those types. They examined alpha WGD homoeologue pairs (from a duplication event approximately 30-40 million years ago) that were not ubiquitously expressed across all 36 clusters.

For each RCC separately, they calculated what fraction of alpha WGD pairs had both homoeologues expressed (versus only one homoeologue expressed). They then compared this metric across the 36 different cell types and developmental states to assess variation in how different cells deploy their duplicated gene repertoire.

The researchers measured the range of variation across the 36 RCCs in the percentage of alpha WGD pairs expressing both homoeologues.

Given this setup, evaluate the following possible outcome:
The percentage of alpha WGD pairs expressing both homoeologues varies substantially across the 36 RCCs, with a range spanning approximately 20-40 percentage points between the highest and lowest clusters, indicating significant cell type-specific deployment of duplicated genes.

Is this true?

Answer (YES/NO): YES